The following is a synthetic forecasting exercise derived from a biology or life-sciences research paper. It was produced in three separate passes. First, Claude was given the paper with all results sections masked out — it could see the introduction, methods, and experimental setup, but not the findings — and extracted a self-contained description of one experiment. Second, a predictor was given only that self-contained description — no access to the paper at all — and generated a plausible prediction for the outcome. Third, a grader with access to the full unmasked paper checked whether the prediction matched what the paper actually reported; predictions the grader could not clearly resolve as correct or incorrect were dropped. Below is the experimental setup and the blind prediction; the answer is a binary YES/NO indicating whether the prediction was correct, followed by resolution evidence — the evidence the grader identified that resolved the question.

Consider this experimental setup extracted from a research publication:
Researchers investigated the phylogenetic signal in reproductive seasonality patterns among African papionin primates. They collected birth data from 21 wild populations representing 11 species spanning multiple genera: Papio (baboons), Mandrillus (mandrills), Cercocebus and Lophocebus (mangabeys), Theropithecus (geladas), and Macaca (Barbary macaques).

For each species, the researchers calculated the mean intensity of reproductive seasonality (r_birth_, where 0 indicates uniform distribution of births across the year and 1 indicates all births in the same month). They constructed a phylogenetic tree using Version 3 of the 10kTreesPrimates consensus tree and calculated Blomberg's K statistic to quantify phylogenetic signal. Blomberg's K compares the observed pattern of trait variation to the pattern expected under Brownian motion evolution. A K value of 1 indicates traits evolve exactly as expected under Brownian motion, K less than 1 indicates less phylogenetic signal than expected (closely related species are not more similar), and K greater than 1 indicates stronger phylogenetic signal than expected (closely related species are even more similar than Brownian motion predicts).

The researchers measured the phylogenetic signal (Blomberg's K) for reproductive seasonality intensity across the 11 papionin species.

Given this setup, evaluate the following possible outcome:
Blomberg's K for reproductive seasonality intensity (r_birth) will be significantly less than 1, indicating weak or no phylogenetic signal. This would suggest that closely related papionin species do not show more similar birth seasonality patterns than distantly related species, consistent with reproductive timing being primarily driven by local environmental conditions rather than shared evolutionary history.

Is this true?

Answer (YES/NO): NO